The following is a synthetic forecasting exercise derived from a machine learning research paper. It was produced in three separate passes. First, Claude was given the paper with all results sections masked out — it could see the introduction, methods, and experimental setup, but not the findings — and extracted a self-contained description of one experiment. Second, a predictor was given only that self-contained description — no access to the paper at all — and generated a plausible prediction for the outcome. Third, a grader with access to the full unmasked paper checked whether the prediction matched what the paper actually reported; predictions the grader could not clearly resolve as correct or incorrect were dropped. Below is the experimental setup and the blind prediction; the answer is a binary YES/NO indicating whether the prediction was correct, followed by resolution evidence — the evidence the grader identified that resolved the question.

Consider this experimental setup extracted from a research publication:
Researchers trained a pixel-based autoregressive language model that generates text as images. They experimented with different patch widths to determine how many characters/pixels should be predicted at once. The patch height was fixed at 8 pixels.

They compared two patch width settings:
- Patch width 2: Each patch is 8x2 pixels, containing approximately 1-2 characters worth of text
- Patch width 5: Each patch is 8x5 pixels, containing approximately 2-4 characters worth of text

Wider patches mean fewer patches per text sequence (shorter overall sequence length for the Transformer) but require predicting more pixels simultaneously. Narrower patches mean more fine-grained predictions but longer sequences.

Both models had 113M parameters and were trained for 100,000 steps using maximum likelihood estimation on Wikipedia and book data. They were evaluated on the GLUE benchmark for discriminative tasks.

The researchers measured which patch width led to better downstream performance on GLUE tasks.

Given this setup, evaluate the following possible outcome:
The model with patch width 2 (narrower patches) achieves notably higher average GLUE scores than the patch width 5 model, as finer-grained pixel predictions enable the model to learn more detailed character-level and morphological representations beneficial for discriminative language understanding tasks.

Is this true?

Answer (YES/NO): YES